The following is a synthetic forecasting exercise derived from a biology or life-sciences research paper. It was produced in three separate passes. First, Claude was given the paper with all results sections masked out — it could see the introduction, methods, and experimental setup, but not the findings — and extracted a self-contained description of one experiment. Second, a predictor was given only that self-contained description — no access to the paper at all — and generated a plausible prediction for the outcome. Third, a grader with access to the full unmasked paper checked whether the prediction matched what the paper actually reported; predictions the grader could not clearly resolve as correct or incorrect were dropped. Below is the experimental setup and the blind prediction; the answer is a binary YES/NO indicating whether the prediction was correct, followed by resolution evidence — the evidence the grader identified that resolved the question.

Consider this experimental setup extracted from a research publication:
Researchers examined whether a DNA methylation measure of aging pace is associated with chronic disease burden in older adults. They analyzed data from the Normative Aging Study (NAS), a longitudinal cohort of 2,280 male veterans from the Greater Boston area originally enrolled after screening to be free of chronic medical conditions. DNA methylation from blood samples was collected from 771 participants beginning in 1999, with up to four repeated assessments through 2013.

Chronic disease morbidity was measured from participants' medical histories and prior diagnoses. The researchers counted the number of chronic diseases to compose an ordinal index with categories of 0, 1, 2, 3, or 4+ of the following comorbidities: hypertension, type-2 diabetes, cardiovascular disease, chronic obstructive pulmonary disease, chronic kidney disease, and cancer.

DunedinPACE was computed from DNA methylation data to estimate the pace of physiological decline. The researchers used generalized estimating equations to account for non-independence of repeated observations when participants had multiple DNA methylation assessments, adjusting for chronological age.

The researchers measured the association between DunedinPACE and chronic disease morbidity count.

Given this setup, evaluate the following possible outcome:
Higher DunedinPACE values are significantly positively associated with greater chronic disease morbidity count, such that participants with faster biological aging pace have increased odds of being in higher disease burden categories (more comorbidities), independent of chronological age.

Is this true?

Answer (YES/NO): YES